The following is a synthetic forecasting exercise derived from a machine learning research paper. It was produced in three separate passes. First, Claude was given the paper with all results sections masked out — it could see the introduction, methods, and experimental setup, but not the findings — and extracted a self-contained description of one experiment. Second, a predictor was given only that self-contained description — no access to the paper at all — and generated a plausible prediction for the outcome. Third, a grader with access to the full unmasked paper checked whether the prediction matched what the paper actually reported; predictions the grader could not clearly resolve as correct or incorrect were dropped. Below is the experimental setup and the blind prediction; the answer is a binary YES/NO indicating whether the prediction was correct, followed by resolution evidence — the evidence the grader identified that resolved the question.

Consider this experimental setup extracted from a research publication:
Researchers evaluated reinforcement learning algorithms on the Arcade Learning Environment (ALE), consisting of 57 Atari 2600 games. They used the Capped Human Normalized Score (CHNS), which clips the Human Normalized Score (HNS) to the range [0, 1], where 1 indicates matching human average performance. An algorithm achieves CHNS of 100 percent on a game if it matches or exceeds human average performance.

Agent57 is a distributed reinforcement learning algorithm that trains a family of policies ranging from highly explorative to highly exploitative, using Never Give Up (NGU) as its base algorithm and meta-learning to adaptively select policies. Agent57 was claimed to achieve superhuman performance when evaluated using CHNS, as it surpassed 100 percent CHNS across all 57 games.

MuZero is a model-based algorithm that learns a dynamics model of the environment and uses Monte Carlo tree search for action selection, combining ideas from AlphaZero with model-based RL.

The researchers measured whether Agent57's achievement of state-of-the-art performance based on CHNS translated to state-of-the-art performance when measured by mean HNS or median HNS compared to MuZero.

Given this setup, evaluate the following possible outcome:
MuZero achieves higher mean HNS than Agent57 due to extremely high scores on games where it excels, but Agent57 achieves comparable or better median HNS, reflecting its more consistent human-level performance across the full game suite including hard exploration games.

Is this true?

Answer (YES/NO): NO